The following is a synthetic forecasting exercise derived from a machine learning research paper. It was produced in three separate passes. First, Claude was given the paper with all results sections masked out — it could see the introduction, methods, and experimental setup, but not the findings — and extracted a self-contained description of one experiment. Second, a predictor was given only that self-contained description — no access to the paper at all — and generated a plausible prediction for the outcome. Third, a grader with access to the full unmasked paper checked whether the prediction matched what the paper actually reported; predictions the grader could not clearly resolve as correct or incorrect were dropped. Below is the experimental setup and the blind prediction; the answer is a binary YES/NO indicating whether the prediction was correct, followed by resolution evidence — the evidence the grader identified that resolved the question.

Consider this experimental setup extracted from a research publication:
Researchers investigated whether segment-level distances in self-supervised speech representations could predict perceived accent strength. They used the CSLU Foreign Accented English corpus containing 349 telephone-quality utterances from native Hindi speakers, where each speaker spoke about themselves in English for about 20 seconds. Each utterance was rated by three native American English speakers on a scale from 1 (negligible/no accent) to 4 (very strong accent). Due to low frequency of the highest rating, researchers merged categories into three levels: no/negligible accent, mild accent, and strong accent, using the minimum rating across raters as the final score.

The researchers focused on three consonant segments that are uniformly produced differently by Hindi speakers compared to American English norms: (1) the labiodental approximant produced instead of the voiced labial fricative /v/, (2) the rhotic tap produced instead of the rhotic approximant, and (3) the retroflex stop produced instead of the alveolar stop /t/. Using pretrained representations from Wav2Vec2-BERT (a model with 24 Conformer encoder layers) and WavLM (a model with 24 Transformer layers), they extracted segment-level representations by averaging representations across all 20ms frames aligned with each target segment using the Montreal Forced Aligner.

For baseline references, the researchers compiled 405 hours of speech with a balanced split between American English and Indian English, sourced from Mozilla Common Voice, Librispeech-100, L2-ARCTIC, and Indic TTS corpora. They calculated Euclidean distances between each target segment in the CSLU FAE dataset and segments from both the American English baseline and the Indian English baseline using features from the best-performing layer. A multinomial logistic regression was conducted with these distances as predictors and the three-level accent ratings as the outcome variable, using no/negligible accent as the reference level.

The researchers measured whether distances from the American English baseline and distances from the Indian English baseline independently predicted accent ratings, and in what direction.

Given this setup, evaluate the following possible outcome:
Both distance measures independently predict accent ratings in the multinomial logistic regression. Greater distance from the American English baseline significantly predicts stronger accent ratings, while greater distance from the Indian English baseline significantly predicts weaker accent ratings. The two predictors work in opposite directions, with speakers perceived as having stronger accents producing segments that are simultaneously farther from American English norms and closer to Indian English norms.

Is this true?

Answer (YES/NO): YES